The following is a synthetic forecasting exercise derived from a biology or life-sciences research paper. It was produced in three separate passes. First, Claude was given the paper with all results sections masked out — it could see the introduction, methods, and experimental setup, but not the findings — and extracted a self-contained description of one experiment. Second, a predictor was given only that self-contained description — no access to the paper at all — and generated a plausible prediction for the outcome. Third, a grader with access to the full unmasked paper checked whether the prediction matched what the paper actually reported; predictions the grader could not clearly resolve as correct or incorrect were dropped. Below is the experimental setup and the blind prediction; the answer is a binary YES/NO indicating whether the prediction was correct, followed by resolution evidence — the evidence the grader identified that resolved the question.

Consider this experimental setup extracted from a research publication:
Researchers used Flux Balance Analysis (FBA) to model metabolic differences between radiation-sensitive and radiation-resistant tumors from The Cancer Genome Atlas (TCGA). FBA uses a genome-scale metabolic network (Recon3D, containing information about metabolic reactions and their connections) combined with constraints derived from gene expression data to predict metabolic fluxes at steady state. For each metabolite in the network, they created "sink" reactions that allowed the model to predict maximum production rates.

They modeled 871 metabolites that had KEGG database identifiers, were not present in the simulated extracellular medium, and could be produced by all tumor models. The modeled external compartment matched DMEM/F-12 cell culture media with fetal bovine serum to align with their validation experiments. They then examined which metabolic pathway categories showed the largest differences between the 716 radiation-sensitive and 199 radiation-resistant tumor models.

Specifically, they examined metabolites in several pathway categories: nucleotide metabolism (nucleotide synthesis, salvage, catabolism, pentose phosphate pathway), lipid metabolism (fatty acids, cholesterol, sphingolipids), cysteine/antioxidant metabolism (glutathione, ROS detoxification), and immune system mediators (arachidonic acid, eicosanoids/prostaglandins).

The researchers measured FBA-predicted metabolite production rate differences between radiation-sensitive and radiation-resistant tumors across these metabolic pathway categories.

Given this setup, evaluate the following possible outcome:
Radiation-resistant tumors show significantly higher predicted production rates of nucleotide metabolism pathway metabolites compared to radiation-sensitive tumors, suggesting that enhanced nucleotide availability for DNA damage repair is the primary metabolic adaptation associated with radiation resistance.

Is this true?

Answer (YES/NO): NO